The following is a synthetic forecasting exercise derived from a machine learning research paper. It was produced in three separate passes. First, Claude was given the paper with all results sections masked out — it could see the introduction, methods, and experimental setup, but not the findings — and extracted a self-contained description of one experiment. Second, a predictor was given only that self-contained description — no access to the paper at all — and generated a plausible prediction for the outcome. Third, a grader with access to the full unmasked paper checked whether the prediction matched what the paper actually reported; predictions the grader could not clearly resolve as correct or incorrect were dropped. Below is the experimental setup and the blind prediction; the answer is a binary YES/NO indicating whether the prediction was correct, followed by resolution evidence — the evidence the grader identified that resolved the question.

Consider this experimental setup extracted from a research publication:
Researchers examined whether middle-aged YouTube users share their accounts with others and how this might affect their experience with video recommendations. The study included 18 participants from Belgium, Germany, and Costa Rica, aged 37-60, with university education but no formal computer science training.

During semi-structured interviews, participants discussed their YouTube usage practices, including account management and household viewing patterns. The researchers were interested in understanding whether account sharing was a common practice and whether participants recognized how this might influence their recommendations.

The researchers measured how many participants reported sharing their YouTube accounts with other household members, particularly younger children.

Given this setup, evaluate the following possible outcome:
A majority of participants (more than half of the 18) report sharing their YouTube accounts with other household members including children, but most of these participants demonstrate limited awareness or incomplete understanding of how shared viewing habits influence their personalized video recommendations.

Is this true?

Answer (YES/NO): NO